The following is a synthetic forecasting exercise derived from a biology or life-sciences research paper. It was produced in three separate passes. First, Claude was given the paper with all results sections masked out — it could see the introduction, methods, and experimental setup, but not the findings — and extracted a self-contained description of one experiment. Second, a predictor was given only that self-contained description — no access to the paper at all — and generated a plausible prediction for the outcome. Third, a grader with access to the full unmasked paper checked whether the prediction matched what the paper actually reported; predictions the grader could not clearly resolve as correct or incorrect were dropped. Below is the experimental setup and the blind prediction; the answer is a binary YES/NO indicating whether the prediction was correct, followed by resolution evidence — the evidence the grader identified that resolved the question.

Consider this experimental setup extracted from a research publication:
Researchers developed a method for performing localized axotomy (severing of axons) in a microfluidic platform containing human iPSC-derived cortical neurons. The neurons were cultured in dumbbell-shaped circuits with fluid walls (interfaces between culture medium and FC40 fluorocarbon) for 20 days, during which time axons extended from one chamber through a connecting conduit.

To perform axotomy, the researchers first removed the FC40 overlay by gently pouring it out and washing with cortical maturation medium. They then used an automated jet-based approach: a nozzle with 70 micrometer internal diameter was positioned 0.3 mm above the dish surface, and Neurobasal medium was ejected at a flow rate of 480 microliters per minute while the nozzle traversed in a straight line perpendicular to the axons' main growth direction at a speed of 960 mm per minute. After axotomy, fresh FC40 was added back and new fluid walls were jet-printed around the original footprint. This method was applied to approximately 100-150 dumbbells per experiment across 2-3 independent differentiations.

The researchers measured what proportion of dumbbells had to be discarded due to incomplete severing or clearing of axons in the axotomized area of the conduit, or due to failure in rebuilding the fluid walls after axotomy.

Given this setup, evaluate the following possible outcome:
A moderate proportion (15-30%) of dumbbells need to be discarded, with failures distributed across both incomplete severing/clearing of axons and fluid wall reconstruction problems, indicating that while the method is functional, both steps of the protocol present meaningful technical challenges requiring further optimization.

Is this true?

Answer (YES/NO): YES